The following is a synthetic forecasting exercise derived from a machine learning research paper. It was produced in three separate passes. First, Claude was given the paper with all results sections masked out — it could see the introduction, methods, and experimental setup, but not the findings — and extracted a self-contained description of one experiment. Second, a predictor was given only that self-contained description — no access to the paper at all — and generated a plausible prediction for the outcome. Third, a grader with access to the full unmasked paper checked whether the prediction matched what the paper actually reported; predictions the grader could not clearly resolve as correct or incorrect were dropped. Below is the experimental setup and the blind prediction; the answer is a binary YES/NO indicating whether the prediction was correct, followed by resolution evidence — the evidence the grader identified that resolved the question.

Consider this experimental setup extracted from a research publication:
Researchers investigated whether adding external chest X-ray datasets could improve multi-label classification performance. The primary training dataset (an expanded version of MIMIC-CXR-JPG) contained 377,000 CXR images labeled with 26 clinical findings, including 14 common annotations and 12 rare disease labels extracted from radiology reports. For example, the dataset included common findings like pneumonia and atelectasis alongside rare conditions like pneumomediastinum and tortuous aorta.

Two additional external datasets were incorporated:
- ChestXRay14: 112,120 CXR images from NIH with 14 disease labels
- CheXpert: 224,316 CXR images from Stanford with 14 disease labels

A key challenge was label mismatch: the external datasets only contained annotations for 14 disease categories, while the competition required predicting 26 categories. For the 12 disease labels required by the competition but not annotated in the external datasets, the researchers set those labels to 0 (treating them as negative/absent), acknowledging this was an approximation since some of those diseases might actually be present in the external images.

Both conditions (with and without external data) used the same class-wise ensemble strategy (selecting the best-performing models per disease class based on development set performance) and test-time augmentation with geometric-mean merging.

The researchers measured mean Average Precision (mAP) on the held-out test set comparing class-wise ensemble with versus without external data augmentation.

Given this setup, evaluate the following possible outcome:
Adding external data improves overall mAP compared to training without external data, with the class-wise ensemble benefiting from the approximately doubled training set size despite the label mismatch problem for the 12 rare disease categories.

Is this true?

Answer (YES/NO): NO